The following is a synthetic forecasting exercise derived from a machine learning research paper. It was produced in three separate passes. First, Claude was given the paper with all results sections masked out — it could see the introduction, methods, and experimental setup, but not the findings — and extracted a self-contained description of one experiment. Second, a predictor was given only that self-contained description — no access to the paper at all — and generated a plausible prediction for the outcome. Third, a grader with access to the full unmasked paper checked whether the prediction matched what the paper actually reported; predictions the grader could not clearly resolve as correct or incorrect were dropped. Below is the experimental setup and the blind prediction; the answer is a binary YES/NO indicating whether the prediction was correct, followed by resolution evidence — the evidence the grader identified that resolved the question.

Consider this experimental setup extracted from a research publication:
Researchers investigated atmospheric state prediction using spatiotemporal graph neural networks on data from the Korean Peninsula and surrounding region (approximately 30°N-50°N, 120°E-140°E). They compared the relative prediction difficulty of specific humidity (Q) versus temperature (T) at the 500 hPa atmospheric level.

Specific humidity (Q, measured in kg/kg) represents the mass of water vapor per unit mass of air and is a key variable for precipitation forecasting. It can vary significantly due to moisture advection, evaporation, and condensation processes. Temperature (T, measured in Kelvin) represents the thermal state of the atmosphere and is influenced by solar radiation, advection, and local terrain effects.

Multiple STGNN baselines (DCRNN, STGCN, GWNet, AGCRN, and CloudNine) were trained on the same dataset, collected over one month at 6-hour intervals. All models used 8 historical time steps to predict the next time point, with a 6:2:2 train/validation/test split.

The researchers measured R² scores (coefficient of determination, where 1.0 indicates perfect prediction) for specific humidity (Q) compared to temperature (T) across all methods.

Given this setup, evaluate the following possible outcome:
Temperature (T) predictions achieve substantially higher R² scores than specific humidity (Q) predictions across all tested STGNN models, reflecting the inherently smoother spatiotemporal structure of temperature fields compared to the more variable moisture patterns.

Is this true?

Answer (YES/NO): NO